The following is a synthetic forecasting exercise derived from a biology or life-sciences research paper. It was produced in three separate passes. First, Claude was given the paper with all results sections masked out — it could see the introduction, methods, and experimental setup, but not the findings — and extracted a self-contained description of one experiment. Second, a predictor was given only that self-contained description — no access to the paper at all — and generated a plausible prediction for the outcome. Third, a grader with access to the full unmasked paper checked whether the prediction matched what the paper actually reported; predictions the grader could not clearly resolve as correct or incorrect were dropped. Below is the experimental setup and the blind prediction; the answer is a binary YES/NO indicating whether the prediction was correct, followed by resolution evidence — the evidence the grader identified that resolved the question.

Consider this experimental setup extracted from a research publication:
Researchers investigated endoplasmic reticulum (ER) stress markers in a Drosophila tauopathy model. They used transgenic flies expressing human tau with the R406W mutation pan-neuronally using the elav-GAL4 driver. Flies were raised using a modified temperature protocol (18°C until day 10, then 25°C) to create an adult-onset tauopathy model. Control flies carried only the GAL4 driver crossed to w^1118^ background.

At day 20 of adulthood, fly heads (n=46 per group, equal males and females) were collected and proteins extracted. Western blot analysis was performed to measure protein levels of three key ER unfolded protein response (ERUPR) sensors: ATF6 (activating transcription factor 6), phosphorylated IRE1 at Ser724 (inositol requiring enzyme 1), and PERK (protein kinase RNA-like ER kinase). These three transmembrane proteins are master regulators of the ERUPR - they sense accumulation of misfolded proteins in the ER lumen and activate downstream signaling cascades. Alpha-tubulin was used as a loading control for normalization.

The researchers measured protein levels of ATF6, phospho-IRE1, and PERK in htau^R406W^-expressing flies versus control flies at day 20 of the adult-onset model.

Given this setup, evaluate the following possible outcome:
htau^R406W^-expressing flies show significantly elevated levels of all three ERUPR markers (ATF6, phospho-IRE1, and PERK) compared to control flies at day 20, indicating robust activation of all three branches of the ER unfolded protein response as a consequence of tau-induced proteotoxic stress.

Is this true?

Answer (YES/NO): YES